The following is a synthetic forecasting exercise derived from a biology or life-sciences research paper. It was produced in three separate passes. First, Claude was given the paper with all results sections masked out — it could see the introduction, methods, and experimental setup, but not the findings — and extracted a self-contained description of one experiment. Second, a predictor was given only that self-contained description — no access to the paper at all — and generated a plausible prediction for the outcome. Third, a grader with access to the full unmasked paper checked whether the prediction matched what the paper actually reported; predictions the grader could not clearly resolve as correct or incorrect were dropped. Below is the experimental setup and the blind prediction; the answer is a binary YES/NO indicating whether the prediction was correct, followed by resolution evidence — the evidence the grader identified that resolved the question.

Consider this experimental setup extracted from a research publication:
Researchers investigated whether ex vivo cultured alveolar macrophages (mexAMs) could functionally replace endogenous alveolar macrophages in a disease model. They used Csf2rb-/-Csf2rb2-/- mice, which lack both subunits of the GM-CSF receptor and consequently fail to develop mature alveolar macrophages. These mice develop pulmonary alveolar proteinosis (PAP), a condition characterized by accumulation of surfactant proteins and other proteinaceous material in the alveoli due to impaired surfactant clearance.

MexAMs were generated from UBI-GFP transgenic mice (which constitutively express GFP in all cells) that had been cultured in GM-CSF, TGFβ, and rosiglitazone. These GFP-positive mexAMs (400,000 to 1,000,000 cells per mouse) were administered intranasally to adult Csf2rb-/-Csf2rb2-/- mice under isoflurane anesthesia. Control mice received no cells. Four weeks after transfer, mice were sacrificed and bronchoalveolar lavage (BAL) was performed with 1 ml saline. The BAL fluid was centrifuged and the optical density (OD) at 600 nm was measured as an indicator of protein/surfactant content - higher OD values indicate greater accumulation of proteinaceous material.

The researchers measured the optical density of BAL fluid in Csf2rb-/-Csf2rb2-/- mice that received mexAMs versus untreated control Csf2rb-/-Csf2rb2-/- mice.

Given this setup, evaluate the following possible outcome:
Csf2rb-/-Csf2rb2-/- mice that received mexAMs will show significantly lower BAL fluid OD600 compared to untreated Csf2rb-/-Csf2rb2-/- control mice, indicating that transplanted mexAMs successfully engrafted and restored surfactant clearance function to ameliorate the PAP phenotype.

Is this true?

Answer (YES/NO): YES